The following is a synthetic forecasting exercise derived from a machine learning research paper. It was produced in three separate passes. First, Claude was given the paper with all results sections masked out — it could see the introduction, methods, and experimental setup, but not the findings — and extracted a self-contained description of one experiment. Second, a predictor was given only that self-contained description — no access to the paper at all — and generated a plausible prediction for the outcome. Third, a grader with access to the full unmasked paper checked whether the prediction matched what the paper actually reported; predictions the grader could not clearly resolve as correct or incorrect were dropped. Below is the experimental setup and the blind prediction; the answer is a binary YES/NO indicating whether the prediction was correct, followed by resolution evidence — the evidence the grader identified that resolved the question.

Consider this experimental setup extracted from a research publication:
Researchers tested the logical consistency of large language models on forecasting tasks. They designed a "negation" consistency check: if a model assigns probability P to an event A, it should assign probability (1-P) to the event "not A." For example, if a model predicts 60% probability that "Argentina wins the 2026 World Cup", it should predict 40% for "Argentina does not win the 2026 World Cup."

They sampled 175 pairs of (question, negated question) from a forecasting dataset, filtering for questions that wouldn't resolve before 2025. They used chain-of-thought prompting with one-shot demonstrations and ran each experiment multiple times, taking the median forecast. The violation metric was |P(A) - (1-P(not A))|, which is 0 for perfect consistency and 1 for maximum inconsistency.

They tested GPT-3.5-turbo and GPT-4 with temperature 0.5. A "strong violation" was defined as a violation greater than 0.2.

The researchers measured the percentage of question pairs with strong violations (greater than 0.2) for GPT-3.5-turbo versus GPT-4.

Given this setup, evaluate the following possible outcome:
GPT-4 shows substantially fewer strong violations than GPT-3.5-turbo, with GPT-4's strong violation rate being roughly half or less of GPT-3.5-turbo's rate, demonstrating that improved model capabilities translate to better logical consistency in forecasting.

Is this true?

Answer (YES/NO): YES